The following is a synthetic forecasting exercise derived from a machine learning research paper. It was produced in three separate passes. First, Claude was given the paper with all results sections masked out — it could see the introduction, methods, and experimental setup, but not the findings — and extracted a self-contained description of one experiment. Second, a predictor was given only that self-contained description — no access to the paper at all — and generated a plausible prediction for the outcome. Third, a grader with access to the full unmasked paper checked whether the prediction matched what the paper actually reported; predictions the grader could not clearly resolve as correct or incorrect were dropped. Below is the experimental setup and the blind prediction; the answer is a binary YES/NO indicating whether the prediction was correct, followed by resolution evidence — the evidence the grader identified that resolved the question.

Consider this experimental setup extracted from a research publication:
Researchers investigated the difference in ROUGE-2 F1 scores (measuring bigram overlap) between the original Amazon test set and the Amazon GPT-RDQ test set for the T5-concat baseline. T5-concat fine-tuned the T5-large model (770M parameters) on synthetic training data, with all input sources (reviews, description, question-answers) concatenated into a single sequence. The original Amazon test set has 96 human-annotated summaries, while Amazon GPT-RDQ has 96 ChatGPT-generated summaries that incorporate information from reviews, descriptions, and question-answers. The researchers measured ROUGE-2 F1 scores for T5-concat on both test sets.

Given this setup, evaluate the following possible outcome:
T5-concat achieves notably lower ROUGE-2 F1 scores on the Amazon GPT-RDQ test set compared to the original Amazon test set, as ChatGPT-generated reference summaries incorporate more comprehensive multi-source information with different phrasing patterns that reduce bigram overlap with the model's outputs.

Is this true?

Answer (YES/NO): YES